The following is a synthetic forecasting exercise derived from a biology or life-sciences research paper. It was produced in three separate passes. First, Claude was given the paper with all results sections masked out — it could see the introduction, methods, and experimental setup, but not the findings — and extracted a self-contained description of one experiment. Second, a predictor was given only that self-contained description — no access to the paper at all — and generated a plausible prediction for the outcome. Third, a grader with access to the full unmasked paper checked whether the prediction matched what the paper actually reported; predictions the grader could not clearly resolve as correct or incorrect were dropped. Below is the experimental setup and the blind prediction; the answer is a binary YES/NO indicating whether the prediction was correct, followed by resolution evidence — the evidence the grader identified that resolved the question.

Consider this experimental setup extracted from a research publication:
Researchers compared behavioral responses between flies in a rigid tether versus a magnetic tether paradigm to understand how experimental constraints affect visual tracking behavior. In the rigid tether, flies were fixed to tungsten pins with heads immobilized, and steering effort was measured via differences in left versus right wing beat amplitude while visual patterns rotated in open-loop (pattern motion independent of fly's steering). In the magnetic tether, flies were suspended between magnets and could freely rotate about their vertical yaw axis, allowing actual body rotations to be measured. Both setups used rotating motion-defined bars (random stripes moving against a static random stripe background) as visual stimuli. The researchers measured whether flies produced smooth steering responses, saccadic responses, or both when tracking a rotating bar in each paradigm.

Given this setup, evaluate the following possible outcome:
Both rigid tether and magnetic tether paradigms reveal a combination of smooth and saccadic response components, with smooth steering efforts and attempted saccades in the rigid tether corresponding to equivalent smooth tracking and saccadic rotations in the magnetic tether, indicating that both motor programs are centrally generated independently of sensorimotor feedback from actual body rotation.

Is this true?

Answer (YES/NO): NO